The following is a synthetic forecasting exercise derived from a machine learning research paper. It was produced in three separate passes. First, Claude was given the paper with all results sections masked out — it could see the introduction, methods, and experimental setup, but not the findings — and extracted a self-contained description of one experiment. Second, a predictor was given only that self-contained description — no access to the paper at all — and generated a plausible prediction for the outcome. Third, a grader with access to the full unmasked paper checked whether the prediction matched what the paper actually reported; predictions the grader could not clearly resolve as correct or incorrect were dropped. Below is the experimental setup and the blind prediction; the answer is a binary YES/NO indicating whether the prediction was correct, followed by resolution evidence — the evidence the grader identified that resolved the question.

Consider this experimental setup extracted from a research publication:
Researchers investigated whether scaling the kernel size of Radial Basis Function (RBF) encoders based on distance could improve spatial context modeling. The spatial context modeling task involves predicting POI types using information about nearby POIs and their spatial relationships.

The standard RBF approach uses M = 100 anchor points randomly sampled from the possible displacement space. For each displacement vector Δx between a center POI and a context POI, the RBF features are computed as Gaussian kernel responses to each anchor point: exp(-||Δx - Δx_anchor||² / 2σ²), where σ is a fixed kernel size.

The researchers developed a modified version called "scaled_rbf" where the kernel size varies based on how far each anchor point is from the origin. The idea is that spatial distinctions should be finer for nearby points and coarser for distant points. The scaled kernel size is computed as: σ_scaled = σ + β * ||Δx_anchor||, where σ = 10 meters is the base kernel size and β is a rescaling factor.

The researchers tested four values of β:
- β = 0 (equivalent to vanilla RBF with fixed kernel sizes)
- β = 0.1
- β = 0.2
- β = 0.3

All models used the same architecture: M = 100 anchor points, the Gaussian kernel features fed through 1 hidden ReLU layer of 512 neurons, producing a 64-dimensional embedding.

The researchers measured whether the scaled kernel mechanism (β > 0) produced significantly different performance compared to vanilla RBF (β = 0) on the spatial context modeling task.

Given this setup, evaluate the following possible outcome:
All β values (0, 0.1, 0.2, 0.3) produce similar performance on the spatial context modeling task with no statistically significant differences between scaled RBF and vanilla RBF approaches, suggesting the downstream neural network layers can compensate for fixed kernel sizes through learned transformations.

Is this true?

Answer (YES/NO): NO